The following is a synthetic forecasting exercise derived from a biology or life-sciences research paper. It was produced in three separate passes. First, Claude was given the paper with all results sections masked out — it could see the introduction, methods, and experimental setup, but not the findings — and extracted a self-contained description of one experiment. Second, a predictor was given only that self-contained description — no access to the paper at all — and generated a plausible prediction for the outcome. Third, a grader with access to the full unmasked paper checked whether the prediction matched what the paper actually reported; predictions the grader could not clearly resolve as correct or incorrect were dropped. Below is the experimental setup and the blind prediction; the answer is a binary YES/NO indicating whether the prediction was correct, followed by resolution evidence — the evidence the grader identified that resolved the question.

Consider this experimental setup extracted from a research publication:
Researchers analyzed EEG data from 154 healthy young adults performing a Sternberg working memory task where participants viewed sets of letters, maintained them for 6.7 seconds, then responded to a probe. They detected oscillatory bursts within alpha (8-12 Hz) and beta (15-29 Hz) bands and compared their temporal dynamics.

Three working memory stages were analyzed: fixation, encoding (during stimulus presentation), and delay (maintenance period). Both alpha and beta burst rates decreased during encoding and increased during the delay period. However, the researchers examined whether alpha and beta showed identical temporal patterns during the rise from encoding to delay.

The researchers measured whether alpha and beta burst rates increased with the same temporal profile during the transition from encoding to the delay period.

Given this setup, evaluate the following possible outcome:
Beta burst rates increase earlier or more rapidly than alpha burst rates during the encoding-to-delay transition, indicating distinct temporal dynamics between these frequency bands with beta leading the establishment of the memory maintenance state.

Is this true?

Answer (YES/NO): YES